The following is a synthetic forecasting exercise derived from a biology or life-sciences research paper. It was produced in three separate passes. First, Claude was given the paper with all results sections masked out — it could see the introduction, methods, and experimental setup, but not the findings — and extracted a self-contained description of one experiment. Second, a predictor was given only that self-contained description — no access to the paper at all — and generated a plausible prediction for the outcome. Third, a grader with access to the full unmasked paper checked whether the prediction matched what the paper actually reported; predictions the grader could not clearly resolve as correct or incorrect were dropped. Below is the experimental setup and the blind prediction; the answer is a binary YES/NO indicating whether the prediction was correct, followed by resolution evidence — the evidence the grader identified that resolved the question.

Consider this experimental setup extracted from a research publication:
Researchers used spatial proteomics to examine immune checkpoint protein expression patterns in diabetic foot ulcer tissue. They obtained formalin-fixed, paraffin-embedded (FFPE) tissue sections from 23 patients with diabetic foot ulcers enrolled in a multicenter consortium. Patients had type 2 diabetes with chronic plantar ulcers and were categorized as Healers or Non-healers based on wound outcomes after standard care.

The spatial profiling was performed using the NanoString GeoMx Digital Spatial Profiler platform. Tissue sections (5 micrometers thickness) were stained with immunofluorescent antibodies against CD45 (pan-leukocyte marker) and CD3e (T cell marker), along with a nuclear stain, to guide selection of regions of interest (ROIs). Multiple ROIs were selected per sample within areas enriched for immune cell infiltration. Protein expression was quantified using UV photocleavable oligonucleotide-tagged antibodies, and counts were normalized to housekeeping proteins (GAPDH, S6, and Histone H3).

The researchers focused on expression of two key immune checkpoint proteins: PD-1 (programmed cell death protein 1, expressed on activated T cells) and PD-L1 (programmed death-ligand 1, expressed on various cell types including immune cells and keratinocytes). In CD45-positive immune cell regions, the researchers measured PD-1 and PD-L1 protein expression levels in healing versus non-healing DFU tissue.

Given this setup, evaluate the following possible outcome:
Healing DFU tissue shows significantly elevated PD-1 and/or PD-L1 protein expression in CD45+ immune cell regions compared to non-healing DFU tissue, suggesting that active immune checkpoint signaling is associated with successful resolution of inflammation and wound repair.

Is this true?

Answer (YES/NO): YES